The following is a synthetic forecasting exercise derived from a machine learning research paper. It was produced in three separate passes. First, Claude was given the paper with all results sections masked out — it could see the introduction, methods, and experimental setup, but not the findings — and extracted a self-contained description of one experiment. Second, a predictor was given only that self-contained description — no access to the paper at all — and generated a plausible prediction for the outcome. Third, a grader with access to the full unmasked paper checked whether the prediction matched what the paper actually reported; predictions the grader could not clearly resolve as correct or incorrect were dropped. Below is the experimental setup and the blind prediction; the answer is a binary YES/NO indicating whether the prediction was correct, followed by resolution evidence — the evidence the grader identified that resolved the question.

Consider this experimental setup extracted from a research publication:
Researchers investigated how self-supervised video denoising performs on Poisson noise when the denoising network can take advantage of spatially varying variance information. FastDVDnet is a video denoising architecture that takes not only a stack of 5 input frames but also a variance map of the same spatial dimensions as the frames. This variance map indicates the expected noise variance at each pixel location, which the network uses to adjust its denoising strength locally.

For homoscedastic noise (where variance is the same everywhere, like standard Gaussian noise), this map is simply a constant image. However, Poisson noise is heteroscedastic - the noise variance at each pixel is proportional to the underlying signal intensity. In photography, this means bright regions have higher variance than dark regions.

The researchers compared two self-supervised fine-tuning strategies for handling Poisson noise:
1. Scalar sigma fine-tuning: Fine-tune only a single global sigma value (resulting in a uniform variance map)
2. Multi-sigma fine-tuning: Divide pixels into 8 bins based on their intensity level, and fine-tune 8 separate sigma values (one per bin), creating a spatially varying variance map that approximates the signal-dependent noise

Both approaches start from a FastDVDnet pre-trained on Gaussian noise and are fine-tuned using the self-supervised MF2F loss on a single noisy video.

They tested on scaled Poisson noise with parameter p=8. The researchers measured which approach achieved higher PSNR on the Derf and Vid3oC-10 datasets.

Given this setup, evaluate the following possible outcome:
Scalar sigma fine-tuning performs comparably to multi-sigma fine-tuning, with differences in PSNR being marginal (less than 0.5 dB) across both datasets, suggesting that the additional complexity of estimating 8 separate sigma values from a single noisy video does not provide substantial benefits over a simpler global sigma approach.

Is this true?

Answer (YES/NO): NO